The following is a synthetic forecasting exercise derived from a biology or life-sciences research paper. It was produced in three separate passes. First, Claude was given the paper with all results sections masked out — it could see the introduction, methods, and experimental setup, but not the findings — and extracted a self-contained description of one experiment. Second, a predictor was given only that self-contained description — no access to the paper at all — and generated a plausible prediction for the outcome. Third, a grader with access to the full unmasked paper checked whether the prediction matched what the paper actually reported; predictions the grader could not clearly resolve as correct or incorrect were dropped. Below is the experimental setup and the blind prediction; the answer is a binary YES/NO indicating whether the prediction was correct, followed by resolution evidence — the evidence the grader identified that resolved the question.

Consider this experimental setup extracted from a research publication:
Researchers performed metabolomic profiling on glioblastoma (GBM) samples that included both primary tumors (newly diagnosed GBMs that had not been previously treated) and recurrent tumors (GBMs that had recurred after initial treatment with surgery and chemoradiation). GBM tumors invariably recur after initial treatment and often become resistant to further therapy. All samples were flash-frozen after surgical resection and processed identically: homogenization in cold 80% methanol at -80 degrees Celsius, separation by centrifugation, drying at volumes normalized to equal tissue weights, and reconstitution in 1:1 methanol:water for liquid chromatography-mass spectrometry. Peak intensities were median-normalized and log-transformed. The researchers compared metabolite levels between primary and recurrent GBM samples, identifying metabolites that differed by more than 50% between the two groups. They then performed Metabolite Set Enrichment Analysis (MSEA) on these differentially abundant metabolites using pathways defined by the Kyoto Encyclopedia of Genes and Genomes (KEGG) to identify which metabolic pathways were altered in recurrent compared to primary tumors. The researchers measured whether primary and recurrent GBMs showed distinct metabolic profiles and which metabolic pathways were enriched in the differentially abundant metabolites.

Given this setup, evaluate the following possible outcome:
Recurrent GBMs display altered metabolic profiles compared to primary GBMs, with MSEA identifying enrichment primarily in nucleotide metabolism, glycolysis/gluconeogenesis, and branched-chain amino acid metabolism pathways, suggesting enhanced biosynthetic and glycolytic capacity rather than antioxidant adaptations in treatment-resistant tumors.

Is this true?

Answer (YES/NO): NO